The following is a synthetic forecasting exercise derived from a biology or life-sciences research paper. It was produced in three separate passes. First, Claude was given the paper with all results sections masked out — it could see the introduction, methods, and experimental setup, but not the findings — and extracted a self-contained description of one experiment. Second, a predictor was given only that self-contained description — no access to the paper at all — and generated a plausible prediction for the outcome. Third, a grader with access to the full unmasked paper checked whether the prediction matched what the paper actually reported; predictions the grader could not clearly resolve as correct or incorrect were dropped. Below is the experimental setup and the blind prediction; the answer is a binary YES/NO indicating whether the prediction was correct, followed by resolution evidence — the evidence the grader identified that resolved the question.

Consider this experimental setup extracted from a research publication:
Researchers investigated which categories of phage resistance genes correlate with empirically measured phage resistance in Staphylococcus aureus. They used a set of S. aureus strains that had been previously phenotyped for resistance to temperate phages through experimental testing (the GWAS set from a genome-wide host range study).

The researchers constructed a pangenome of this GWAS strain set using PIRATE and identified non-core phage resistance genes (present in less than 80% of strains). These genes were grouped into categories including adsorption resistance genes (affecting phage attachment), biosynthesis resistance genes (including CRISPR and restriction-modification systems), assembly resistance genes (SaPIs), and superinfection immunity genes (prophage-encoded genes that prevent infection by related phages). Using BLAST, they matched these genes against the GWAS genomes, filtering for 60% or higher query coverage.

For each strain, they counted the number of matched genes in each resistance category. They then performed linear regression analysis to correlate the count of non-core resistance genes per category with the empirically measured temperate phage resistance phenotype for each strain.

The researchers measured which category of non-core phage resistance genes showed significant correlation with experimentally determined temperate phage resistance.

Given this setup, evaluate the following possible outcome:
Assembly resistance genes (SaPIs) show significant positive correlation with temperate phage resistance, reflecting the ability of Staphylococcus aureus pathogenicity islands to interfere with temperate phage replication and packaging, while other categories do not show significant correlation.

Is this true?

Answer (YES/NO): NO